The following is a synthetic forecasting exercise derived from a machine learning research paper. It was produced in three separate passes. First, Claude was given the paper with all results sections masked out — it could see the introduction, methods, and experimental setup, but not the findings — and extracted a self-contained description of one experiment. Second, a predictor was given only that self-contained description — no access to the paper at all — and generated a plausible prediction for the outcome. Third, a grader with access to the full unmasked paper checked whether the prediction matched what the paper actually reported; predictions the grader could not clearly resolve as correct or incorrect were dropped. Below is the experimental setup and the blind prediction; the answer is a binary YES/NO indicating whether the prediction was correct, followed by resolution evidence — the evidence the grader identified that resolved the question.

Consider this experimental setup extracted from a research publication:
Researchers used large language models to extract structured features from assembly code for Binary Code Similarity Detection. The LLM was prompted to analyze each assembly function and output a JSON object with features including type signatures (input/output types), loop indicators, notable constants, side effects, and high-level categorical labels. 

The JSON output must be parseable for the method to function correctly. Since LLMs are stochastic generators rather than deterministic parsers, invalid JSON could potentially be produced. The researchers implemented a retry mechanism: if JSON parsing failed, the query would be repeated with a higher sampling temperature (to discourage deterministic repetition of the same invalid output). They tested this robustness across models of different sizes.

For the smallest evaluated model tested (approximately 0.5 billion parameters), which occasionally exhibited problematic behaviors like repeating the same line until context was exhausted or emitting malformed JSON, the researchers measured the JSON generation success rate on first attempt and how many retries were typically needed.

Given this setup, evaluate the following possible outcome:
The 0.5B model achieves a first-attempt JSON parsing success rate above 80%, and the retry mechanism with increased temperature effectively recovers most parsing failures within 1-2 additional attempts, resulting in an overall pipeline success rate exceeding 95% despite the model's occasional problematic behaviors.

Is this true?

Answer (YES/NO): NO